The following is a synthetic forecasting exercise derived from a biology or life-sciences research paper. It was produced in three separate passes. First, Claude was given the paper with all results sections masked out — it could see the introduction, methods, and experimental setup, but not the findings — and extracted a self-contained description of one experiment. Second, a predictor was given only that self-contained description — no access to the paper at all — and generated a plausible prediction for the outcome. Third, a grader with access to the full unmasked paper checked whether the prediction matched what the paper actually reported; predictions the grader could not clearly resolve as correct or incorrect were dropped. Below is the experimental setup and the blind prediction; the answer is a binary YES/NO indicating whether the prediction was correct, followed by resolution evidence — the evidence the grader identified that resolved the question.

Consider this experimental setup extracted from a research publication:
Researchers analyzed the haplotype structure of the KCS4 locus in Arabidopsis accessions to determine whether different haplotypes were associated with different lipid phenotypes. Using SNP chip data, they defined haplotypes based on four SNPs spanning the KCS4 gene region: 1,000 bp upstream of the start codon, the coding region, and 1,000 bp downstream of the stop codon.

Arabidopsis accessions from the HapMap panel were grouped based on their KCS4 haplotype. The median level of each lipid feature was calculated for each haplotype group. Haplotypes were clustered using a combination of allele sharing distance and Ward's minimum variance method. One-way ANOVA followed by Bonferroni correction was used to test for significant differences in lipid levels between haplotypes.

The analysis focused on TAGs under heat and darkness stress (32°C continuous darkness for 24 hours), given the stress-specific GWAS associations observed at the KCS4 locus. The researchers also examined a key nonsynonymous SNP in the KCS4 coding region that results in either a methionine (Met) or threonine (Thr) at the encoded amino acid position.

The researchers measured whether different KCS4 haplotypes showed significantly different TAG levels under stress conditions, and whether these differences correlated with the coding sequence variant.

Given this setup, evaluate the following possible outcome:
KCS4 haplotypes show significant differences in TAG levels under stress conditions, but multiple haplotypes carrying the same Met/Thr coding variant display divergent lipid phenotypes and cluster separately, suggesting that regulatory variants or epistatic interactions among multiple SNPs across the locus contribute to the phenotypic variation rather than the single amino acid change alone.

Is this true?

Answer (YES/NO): NO